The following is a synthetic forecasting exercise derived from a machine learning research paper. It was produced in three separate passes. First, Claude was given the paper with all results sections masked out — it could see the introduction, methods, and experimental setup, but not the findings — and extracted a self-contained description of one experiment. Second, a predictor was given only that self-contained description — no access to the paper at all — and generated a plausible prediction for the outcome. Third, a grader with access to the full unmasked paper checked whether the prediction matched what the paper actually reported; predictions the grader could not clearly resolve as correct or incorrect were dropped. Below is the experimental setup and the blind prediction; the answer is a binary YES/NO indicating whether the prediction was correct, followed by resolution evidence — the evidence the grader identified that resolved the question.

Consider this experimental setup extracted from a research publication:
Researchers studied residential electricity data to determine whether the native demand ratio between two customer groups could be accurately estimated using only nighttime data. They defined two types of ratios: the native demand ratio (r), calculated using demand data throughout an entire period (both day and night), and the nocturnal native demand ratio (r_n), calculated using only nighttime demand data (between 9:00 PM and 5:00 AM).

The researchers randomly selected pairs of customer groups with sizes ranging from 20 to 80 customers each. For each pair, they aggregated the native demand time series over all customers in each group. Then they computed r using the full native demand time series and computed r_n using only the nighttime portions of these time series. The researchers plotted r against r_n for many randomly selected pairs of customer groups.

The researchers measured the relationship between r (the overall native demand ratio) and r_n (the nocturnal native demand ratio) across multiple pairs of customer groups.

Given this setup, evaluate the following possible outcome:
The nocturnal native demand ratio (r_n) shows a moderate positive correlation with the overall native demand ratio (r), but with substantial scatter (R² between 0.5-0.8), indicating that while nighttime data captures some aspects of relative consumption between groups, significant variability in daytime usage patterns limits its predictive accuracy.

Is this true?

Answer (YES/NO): NO